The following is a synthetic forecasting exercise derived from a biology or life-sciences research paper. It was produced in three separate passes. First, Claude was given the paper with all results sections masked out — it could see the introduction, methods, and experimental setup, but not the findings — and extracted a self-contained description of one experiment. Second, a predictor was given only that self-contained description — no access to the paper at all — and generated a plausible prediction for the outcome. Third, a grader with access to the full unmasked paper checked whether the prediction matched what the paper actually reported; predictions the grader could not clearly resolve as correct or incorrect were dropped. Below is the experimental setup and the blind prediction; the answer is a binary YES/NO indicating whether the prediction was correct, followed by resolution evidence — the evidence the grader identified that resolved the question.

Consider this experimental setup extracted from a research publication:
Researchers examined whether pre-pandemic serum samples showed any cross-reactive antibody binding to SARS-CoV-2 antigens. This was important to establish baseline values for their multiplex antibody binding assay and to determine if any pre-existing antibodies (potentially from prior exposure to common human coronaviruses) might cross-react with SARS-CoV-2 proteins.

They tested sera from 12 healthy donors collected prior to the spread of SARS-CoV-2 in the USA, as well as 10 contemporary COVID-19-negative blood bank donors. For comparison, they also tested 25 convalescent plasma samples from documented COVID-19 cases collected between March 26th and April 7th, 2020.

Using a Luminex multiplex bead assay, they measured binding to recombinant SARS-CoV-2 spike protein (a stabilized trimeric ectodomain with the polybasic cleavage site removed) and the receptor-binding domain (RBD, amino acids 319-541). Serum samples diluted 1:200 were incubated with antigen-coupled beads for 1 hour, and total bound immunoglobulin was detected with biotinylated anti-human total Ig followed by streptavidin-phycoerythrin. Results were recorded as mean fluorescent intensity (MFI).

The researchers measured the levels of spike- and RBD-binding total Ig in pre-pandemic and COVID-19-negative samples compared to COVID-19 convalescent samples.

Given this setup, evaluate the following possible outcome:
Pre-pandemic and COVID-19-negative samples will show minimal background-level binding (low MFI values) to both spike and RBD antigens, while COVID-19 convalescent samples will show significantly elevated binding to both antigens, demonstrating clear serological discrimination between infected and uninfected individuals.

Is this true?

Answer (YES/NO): YES